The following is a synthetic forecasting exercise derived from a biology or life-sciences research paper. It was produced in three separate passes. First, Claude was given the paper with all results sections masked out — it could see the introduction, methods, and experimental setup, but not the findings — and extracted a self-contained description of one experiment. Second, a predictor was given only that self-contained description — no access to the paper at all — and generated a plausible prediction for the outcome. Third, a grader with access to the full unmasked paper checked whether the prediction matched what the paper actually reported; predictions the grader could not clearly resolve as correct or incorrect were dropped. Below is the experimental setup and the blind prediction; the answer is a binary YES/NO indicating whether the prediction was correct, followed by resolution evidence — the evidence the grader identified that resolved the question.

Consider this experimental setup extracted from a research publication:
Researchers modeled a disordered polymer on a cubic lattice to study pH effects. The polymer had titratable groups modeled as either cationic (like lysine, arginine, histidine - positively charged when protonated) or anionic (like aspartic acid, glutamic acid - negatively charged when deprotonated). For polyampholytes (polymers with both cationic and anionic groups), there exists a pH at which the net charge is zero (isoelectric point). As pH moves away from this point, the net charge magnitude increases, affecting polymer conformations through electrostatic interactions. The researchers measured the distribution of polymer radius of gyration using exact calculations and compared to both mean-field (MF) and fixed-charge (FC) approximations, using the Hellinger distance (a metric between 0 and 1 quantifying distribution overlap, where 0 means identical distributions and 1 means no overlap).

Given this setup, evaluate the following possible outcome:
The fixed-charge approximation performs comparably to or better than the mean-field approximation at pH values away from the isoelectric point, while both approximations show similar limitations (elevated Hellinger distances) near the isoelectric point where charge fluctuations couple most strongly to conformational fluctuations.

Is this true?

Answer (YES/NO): NO